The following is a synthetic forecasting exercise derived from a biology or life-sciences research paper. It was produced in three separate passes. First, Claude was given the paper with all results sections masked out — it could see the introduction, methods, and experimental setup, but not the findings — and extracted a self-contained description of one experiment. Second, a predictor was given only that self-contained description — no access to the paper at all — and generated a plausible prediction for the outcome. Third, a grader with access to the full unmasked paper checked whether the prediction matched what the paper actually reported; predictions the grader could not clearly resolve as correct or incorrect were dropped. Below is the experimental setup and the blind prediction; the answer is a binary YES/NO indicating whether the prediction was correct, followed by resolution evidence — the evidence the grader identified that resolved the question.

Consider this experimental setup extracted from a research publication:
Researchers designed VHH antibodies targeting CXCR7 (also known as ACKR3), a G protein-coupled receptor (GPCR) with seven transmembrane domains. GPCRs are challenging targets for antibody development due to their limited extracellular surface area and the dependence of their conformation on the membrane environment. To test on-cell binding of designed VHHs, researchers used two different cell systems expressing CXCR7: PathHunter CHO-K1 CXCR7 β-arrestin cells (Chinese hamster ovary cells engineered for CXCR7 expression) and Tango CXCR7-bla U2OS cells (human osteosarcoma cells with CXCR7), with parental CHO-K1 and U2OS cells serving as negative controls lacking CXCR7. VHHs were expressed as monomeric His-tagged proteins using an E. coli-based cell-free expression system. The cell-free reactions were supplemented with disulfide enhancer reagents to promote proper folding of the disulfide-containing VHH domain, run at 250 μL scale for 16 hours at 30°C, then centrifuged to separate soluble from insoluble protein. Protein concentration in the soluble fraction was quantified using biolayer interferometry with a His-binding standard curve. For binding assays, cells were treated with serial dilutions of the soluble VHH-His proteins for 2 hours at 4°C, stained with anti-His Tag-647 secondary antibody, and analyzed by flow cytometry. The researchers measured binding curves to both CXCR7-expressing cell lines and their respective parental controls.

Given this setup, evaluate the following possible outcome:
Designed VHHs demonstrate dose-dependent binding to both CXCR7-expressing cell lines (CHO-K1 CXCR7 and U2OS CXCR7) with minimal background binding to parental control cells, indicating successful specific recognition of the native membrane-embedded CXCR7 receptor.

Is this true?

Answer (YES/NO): YES